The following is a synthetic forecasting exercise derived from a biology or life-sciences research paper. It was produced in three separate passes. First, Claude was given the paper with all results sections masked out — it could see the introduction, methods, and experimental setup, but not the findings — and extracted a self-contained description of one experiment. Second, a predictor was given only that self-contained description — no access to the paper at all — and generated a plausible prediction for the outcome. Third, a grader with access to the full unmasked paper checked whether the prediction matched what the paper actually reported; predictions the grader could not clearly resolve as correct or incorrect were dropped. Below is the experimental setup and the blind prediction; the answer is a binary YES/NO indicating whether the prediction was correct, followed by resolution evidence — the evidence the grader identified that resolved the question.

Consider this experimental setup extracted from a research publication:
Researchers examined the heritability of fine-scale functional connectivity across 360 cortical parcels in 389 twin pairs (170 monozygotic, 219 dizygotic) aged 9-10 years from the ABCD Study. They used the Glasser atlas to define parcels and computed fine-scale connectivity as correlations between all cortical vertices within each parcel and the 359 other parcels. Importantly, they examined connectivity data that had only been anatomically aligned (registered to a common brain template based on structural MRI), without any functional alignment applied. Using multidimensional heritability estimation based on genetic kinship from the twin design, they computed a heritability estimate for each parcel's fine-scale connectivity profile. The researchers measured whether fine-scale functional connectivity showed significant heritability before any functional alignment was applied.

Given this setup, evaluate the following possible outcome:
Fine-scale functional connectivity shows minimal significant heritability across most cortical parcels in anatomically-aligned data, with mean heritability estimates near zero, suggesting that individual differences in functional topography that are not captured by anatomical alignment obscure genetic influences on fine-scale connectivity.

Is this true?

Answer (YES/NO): NO